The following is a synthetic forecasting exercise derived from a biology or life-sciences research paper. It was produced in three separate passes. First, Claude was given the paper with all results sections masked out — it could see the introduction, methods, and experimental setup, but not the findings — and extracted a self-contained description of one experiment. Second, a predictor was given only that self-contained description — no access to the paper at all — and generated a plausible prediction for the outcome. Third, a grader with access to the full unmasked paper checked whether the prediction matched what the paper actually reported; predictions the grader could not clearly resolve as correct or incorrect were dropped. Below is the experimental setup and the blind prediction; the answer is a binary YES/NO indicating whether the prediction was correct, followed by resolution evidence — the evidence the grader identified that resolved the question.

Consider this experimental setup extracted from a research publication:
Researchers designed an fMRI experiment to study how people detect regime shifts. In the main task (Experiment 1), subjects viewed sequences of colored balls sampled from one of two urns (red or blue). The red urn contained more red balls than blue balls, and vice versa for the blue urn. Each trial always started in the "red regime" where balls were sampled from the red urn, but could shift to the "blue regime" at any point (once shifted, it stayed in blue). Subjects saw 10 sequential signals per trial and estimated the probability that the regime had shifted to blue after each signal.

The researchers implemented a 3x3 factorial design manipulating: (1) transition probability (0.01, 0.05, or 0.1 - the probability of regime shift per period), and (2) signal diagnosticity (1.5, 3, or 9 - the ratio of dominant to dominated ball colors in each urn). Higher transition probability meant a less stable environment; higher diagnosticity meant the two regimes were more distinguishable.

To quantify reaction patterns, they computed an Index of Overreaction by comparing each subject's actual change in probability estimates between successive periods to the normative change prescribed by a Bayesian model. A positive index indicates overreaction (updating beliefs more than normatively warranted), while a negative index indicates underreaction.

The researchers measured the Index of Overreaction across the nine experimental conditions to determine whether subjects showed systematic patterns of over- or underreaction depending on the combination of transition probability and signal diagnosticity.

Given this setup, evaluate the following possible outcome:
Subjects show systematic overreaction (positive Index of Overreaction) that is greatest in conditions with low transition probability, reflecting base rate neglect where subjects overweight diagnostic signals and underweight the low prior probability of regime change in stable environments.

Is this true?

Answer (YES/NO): NO